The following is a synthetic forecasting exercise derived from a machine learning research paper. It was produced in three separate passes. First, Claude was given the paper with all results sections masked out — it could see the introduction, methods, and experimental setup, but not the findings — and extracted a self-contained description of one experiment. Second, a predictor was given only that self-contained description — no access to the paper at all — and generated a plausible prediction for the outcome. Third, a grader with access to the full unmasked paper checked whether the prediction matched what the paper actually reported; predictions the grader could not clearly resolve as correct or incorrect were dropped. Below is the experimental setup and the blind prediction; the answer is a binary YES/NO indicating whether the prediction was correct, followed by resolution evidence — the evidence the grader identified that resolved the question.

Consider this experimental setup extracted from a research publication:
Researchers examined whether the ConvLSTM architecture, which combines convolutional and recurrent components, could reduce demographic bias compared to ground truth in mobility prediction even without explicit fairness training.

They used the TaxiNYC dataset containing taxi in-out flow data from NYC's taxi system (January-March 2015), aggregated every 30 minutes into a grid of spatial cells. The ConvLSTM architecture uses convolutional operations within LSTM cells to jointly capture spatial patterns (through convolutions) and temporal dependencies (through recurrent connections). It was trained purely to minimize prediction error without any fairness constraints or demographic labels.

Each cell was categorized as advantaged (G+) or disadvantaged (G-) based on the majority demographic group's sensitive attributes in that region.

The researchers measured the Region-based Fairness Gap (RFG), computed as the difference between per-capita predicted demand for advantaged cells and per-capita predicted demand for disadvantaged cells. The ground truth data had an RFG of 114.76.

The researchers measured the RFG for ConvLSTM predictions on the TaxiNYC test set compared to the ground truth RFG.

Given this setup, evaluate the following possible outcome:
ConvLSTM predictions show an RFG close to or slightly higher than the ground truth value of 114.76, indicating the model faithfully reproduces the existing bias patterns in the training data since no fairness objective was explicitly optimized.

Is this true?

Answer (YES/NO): NO